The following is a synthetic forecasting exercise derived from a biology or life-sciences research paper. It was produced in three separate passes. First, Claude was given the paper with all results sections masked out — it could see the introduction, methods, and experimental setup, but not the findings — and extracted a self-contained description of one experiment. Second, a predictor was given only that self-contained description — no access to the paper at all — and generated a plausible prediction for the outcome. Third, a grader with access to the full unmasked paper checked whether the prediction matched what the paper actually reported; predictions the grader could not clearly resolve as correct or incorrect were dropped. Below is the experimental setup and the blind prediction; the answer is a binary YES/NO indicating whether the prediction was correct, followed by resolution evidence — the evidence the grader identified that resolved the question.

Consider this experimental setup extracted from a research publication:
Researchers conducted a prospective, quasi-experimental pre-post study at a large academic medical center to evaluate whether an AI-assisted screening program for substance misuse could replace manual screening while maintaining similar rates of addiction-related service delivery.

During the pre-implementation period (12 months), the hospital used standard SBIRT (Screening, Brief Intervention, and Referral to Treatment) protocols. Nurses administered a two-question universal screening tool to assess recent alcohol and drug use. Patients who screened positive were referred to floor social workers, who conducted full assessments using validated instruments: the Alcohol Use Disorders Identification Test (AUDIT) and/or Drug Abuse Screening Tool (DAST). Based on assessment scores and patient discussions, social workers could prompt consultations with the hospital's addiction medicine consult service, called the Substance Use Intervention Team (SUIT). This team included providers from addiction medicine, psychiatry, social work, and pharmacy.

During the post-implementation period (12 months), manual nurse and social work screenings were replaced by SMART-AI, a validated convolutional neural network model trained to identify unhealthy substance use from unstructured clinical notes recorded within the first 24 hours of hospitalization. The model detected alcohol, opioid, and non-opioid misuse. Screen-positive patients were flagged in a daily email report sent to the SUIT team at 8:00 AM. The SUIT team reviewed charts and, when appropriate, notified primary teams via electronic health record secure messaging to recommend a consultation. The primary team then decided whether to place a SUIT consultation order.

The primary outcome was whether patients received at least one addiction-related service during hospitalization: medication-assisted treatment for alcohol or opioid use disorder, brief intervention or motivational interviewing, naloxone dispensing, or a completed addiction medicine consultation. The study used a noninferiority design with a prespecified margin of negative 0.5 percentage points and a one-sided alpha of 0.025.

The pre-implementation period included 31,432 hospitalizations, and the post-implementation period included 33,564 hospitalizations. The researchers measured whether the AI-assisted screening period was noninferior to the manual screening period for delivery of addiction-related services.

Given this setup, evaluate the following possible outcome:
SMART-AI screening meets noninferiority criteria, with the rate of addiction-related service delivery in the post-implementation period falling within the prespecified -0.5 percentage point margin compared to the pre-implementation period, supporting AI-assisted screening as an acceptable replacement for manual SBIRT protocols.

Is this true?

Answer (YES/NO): NO